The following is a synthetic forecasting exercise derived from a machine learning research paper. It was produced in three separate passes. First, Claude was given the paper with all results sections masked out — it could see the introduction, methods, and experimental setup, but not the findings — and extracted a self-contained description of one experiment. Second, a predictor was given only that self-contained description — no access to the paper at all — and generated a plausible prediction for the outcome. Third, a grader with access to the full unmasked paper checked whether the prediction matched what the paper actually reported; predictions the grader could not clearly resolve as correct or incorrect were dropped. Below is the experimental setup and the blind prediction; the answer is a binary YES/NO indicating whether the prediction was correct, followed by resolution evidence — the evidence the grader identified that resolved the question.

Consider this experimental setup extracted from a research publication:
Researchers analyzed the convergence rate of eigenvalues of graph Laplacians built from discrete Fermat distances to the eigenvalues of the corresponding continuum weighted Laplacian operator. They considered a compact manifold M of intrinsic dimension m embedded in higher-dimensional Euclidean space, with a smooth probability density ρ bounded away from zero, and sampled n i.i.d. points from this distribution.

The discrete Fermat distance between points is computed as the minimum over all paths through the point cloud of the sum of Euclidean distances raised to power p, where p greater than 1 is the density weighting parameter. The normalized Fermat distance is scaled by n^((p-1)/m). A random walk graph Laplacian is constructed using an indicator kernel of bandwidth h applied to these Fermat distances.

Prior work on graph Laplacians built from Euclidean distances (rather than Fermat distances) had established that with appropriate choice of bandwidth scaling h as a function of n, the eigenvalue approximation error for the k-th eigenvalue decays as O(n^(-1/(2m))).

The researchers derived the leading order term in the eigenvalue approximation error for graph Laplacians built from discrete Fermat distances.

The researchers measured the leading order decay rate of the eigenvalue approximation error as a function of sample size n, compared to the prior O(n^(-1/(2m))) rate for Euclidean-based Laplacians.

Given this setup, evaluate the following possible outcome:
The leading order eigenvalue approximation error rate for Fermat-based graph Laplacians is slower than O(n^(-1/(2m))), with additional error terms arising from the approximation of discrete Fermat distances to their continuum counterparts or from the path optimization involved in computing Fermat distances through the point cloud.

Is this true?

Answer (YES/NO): YES